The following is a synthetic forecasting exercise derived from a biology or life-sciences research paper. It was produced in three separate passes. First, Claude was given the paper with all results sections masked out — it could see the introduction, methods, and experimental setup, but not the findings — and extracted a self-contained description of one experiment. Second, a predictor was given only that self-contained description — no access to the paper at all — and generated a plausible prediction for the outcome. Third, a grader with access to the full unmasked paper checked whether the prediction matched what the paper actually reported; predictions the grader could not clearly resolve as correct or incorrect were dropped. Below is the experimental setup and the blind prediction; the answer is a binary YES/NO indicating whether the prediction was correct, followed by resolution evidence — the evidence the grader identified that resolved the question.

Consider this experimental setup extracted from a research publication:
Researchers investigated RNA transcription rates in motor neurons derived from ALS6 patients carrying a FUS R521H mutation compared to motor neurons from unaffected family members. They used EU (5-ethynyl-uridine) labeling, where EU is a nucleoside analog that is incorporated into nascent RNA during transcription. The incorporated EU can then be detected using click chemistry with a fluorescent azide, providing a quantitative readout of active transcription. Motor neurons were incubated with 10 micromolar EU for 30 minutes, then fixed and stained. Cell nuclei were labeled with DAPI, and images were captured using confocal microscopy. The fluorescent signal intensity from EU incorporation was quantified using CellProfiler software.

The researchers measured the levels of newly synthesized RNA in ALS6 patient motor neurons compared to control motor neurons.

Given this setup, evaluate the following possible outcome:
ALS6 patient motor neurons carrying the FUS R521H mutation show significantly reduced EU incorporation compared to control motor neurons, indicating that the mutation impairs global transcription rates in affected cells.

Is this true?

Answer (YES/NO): NO